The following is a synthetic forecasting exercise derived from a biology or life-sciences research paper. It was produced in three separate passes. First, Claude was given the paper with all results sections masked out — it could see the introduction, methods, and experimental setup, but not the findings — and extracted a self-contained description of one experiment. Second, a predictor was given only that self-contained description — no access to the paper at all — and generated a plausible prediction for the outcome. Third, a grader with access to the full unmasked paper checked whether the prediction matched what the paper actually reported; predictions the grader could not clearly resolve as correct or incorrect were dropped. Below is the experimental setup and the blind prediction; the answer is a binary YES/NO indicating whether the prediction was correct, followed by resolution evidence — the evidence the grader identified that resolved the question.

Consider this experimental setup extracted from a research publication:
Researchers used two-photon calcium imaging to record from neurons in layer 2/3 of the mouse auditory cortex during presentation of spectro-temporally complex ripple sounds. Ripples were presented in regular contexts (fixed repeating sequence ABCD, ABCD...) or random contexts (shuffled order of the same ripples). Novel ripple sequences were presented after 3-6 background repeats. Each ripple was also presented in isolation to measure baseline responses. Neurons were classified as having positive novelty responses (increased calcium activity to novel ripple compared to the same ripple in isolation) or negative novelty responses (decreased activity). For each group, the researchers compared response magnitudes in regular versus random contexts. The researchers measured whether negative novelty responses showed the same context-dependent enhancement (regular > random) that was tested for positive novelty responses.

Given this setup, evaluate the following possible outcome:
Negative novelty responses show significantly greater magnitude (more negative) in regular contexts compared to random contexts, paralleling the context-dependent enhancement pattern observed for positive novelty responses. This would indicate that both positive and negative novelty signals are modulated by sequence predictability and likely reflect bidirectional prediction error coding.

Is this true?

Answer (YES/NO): NO